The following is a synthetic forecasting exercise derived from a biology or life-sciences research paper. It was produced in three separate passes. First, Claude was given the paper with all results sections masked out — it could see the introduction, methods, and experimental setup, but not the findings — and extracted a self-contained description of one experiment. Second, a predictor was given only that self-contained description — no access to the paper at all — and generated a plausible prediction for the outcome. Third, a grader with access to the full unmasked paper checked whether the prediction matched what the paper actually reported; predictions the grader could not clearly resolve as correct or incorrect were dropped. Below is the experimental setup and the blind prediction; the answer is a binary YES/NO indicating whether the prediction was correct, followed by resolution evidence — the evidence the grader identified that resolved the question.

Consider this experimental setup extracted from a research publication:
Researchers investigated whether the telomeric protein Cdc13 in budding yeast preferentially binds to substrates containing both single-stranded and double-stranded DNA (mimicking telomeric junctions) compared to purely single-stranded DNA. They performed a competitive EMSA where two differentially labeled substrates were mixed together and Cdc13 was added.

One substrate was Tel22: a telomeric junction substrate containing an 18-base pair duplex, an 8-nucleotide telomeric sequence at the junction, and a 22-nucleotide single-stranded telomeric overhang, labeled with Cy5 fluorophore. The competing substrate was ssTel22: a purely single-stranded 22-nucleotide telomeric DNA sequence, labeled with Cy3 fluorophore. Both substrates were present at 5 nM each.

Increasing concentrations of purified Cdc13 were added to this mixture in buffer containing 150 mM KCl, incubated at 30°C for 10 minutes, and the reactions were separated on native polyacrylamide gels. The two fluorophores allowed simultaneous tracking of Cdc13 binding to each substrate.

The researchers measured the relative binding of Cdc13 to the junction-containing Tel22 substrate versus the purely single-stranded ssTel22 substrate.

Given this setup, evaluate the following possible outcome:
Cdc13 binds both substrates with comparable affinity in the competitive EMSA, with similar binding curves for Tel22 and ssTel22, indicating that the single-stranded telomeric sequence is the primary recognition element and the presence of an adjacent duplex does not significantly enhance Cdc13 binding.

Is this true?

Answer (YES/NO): NO